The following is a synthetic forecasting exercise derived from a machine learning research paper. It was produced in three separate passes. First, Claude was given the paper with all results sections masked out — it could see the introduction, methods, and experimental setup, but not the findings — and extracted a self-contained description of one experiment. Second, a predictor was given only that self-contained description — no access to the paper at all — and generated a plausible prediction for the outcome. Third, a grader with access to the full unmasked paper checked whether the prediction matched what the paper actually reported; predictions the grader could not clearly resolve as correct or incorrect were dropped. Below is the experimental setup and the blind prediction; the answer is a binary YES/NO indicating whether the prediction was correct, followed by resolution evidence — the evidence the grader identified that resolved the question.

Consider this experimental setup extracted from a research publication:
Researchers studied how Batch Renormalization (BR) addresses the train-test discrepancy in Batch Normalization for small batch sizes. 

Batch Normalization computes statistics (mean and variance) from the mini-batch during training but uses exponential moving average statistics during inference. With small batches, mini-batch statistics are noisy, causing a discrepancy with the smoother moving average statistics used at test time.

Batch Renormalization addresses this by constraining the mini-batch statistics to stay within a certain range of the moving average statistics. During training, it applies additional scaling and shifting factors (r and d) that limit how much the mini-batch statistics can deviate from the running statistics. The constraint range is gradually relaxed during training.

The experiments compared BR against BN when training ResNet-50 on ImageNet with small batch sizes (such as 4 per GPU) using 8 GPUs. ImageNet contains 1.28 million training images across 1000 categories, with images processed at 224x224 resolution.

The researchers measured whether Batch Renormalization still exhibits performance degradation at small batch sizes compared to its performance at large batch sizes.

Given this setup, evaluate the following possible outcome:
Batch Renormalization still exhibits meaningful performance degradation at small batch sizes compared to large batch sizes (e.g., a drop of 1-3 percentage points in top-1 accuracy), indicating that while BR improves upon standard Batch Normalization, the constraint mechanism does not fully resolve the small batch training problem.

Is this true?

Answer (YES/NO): YES